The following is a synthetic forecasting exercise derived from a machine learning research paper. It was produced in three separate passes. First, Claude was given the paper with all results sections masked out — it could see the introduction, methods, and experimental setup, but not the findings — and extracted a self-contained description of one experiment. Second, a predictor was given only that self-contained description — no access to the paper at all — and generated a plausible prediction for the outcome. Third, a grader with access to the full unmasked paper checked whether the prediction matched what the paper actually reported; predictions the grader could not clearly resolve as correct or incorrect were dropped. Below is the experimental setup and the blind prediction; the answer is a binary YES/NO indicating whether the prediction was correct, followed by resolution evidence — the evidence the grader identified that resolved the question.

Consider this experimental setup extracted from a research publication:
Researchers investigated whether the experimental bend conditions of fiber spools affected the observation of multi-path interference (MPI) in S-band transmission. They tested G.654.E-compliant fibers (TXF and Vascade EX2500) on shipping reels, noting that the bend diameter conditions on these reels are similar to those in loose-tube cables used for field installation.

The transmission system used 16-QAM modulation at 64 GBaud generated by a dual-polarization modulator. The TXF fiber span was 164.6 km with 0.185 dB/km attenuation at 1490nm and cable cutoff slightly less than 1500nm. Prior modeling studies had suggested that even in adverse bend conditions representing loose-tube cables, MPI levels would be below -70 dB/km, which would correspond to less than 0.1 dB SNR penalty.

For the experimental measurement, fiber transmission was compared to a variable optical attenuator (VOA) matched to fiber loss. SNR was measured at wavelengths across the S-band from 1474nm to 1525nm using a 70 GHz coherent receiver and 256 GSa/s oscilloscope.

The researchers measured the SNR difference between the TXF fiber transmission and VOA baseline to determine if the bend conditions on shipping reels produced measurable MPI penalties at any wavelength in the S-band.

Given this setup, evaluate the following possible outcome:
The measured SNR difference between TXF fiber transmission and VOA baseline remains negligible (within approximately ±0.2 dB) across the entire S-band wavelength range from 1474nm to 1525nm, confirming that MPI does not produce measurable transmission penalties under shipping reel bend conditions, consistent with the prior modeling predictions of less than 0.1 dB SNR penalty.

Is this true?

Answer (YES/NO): NO